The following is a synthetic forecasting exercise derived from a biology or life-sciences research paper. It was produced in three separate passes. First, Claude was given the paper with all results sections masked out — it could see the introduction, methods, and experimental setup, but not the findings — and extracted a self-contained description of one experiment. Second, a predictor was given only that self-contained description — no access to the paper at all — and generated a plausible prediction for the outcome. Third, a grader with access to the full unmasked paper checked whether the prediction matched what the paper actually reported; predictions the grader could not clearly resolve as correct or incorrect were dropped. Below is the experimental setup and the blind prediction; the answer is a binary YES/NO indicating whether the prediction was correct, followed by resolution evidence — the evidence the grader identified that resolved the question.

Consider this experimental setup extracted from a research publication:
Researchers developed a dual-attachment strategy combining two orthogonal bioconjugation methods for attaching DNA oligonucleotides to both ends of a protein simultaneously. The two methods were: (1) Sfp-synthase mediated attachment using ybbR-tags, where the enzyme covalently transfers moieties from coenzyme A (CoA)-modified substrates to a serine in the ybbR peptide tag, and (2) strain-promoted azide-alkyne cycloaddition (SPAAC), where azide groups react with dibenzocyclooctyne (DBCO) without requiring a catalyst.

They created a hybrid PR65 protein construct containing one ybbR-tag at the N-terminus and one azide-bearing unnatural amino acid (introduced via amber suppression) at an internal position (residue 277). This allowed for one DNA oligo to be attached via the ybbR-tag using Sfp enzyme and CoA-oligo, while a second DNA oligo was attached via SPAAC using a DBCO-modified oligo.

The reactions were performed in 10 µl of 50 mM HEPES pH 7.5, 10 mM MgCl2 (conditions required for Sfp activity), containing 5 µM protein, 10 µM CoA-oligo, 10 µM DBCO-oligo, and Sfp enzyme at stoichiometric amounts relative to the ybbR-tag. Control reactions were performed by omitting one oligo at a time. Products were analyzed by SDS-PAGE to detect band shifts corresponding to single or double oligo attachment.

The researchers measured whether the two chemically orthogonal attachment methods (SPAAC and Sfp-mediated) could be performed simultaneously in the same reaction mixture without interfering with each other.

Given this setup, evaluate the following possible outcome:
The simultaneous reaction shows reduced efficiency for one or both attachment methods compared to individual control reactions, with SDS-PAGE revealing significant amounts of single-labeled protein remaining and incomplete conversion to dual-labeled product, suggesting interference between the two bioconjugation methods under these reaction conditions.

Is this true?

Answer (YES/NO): NO